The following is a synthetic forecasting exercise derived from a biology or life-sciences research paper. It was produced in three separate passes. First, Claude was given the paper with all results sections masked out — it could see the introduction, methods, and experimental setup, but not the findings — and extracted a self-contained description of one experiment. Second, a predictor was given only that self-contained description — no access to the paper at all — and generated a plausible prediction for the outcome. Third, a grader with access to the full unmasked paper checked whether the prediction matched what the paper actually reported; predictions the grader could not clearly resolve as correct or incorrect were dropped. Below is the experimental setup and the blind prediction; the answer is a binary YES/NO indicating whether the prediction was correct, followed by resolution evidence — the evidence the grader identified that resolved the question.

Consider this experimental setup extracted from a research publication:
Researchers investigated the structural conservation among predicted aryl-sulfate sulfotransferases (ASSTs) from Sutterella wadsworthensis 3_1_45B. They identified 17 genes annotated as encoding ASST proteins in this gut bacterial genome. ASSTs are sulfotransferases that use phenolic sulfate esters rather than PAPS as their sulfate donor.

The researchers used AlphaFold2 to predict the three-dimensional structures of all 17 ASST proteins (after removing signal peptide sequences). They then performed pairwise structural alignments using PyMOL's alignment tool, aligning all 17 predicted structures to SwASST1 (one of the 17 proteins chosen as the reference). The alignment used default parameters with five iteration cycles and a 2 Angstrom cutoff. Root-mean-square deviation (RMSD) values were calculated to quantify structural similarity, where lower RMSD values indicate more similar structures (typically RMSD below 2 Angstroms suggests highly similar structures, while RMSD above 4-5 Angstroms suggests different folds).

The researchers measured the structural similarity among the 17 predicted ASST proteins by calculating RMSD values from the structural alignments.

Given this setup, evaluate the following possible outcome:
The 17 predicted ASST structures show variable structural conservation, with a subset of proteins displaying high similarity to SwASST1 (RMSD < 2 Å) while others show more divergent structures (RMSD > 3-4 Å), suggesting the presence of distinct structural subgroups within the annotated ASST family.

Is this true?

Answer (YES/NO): NO